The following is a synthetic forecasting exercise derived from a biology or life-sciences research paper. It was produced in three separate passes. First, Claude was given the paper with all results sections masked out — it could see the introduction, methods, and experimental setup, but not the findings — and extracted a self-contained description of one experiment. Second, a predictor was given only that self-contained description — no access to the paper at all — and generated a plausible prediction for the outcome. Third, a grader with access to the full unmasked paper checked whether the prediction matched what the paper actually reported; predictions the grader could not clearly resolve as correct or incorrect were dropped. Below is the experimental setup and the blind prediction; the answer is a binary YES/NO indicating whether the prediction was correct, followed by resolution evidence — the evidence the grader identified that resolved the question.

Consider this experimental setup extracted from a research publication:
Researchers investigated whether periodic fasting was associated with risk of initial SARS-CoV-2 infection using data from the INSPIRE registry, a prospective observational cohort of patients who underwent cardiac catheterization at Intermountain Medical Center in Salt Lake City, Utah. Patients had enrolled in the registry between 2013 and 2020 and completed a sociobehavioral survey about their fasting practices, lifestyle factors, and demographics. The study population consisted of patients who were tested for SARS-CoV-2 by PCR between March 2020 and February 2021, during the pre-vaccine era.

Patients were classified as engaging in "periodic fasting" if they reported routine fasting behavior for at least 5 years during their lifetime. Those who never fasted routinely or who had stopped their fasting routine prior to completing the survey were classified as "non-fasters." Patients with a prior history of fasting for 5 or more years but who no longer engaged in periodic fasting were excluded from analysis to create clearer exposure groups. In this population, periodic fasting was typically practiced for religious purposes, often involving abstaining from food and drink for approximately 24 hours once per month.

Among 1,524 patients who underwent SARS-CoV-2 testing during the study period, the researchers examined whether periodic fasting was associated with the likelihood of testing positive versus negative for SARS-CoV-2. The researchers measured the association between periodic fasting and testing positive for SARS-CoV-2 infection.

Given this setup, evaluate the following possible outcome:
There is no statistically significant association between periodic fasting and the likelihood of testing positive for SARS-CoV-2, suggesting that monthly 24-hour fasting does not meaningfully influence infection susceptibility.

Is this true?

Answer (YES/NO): YES